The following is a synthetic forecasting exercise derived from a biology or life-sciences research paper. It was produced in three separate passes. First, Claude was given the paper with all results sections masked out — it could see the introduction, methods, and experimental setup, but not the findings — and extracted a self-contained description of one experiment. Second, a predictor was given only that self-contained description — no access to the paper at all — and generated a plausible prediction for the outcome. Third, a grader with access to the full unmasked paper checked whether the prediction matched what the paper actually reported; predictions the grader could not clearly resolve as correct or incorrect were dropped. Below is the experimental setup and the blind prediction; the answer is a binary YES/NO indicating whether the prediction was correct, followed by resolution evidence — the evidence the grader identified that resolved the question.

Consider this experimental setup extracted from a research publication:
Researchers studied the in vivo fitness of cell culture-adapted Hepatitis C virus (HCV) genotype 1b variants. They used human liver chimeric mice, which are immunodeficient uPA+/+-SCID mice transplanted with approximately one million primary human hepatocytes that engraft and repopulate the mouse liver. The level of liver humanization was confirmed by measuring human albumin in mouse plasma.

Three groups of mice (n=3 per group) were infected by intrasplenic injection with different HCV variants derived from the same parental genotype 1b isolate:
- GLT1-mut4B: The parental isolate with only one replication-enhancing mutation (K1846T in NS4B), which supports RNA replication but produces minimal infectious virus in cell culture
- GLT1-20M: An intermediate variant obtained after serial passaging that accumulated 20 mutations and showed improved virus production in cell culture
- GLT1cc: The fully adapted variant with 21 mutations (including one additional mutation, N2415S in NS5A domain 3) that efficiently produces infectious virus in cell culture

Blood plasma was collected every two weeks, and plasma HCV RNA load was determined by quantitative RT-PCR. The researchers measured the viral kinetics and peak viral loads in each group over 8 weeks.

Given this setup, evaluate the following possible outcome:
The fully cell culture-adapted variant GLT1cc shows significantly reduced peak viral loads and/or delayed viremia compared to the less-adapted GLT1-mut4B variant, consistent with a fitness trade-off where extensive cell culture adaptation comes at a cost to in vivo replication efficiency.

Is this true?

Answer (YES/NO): NO